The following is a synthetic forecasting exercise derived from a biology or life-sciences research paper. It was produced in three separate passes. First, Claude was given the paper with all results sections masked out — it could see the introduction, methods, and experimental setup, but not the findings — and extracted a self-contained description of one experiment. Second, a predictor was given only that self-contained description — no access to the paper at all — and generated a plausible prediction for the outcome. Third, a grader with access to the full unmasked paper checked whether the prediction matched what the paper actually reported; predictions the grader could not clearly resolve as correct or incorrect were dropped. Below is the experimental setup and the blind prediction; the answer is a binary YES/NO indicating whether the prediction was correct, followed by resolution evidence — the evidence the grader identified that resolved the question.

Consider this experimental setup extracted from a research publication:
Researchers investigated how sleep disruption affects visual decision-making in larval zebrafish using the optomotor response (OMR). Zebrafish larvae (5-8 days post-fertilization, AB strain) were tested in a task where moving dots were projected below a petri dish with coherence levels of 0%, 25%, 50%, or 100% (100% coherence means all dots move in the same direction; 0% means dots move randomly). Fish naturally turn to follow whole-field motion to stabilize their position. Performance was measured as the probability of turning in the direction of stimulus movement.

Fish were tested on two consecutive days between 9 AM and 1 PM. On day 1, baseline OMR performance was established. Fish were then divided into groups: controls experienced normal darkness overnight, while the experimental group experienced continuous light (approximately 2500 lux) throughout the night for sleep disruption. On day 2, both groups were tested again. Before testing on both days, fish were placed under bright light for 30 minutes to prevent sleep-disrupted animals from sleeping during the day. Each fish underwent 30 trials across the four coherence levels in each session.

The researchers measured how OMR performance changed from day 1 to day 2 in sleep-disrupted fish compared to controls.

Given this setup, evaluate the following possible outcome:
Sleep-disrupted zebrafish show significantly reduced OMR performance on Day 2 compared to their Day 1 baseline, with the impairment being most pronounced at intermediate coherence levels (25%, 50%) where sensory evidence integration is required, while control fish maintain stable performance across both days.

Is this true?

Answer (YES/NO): NO